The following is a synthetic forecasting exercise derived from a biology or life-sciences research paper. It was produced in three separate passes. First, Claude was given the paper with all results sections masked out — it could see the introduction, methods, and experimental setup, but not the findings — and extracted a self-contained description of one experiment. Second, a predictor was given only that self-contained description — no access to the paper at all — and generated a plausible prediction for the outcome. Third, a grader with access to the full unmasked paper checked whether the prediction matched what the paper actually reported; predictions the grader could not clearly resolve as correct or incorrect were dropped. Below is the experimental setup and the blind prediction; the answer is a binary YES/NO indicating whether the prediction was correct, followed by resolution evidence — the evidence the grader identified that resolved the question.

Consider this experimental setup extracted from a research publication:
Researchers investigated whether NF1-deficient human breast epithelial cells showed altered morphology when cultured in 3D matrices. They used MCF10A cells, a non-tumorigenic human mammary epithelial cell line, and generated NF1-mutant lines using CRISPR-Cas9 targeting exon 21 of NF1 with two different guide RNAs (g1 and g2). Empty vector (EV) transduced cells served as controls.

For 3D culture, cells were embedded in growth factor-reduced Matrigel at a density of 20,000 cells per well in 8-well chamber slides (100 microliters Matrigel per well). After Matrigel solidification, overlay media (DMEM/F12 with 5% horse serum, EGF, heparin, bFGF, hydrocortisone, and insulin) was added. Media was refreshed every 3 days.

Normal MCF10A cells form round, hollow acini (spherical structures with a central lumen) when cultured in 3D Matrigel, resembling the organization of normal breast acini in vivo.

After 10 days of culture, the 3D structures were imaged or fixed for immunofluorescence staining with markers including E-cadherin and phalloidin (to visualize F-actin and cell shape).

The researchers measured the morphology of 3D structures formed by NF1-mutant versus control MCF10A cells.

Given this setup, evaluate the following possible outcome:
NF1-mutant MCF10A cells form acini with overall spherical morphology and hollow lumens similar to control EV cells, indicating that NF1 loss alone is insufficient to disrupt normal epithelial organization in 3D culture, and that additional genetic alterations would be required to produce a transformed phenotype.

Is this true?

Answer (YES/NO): NO